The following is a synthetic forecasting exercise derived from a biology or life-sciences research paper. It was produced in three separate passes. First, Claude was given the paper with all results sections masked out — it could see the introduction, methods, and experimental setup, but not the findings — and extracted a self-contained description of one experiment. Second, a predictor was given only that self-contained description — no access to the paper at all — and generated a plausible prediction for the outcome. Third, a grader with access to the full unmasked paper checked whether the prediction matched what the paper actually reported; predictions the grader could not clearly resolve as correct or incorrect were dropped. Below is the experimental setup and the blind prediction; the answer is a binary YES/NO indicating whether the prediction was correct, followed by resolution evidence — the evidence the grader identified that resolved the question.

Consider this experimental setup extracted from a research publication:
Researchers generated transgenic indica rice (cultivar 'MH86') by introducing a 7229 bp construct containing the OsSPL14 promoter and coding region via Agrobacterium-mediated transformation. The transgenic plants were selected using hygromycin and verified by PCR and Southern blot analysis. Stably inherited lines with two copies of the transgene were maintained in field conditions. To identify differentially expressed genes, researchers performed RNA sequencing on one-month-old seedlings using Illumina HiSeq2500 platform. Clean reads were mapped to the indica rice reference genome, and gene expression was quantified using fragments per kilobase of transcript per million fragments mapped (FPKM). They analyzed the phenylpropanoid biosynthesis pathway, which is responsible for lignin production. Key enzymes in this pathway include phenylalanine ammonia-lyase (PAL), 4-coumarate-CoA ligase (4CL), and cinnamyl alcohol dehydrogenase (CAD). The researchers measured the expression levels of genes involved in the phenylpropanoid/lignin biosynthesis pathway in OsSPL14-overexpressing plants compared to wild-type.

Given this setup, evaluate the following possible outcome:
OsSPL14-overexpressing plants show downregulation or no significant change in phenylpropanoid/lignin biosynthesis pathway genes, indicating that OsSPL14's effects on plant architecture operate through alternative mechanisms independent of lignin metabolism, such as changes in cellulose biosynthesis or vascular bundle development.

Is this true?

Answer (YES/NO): NO